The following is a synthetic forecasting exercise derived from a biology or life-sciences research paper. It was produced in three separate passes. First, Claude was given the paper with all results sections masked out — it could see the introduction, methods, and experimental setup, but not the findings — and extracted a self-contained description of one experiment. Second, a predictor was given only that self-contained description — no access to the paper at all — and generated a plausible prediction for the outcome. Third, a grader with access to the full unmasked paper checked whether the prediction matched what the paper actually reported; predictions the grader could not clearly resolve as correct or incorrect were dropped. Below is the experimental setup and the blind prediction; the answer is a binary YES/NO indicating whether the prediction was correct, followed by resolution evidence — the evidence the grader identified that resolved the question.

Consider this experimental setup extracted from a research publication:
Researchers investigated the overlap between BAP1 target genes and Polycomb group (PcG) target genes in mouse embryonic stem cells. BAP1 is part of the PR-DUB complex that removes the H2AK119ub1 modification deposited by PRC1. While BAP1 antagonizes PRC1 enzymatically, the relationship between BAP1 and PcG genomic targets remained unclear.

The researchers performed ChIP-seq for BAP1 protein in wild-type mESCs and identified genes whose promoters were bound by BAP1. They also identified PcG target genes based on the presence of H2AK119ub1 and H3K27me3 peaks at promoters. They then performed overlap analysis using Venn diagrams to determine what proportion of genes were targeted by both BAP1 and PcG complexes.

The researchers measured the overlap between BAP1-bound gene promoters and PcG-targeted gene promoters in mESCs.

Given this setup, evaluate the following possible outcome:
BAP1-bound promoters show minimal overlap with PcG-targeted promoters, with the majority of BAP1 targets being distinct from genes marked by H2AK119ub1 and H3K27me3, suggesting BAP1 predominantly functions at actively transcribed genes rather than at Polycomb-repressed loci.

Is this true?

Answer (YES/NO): YES